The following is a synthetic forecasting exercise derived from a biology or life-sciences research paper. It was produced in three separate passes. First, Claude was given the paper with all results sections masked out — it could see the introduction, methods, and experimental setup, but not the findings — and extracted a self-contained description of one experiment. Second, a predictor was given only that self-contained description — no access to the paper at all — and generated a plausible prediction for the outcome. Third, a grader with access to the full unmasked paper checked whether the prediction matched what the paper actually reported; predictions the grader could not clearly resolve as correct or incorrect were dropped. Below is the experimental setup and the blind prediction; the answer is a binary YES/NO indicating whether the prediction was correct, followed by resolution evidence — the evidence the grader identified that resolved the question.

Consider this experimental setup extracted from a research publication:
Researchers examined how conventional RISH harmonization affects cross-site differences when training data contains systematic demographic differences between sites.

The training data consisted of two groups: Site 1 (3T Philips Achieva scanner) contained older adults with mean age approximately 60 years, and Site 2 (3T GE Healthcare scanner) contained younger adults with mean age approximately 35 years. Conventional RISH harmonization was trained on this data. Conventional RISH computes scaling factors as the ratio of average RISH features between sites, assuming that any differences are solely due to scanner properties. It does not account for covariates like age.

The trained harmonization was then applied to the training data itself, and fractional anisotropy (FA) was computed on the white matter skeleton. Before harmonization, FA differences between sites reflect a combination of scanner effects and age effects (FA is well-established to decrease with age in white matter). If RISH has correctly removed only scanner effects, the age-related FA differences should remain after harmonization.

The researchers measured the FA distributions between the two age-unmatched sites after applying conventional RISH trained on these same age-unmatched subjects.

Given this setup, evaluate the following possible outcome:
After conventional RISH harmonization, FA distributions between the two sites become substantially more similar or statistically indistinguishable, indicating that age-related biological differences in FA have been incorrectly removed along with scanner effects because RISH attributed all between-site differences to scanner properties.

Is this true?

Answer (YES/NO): YES